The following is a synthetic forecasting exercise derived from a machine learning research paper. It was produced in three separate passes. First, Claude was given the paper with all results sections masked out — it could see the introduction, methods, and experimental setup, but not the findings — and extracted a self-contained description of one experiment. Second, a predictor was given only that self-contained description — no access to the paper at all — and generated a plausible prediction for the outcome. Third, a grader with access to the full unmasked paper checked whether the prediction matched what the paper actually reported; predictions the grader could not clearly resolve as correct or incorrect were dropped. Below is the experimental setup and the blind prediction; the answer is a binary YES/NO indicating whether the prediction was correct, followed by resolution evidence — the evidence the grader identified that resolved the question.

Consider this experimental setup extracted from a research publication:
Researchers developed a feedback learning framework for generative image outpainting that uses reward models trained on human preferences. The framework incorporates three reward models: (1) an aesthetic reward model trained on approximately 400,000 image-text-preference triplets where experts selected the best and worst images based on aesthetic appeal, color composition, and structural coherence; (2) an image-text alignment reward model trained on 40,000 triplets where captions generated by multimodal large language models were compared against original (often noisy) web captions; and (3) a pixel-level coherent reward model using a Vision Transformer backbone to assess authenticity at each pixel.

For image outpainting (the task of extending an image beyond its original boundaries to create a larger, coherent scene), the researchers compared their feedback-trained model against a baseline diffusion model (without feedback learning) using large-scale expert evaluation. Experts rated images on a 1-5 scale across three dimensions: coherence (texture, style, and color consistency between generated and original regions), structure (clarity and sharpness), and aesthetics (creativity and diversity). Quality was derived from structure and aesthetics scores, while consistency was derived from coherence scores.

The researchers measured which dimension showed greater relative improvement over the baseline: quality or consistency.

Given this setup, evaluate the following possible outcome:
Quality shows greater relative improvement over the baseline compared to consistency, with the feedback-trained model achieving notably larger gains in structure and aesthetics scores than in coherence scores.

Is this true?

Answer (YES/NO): YES